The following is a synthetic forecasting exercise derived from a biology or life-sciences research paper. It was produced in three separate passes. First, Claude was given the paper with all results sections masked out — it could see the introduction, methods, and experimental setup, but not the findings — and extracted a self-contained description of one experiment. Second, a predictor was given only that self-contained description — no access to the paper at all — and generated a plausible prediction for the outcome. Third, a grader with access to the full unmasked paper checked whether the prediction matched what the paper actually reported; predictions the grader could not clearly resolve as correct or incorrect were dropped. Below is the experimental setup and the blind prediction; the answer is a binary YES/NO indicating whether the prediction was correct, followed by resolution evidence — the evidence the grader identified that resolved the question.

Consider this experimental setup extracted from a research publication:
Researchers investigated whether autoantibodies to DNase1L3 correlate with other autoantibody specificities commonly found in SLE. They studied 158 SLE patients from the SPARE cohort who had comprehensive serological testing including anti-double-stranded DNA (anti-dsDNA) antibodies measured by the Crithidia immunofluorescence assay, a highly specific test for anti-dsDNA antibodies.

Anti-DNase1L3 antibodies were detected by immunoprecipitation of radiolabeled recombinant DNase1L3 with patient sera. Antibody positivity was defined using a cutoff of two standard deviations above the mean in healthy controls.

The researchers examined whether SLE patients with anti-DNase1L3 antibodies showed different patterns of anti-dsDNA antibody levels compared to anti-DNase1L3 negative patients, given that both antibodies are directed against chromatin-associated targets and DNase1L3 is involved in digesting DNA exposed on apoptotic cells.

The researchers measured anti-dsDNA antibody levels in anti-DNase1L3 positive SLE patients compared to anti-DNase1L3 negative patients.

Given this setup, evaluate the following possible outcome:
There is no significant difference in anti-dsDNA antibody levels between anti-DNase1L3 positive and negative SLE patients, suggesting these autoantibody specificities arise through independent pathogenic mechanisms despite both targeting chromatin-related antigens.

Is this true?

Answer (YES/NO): NO